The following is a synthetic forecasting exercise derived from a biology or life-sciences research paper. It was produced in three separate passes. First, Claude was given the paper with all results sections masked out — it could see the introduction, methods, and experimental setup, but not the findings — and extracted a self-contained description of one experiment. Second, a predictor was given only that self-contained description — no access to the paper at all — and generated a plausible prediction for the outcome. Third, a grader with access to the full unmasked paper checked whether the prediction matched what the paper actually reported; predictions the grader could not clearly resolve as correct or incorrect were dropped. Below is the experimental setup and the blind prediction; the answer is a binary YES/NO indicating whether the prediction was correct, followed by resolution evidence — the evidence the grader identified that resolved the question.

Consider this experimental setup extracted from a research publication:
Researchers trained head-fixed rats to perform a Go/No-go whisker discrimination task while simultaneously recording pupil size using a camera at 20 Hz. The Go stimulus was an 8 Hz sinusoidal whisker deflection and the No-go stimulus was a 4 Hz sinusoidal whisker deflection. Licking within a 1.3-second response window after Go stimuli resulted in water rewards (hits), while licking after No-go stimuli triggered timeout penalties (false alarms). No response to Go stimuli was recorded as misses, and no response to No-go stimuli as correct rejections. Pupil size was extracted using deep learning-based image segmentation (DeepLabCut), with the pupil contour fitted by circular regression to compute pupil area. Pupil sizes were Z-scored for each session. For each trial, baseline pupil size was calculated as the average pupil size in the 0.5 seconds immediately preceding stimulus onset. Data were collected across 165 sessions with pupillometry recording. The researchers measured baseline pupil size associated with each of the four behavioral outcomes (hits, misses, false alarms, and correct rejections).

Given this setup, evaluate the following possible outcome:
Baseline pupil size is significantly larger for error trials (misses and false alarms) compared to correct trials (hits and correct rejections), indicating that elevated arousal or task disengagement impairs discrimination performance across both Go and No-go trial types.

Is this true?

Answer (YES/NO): NO